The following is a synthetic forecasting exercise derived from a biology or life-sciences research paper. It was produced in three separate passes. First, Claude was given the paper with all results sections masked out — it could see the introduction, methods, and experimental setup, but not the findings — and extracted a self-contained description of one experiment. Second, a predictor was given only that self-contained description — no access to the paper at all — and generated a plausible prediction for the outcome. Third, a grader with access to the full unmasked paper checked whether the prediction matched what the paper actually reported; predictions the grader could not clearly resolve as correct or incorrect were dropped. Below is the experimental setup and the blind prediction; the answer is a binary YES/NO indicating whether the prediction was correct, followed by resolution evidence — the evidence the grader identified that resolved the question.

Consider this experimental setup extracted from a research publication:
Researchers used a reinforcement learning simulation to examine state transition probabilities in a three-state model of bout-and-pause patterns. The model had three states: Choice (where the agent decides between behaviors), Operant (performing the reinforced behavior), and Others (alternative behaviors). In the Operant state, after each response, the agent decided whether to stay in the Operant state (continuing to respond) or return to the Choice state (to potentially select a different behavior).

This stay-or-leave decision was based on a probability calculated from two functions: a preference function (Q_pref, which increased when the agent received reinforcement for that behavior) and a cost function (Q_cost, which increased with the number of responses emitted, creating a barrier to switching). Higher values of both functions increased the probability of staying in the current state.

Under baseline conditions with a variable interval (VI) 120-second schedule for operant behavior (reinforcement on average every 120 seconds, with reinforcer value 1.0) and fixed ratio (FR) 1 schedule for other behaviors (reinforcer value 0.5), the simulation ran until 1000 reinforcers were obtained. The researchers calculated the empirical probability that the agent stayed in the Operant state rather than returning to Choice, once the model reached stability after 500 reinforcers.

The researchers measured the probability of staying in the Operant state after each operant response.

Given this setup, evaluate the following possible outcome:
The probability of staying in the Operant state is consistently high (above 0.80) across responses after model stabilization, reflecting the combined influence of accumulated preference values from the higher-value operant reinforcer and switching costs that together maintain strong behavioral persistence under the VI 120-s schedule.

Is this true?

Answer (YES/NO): NO